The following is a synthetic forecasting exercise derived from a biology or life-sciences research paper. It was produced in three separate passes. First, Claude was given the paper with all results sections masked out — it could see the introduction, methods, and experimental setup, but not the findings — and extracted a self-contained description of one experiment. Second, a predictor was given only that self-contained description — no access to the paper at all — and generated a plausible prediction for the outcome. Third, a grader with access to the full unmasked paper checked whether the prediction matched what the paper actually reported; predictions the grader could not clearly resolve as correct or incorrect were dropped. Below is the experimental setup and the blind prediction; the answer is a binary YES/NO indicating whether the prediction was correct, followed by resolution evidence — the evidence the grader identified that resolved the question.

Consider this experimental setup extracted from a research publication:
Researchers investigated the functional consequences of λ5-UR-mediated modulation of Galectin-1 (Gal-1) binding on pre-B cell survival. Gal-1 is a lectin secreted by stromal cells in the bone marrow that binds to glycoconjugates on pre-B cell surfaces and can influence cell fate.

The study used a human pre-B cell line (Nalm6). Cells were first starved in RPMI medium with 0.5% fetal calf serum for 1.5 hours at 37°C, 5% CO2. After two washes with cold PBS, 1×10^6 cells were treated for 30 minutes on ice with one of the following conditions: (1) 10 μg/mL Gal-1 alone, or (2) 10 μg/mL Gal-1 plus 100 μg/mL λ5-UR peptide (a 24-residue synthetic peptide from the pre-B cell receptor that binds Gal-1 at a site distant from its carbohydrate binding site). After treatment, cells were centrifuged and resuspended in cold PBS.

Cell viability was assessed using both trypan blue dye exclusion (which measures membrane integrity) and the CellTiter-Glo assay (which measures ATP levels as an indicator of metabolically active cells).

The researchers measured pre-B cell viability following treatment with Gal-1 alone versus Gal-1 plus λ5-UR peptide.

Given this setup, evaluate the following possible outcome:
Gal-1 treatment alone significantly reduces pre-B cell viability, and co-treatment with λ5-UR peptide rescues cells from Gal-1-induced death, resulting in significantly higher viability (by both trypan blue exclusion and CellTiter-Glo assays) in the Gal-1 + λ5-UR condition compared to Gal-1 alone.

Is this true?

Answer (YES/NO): NO